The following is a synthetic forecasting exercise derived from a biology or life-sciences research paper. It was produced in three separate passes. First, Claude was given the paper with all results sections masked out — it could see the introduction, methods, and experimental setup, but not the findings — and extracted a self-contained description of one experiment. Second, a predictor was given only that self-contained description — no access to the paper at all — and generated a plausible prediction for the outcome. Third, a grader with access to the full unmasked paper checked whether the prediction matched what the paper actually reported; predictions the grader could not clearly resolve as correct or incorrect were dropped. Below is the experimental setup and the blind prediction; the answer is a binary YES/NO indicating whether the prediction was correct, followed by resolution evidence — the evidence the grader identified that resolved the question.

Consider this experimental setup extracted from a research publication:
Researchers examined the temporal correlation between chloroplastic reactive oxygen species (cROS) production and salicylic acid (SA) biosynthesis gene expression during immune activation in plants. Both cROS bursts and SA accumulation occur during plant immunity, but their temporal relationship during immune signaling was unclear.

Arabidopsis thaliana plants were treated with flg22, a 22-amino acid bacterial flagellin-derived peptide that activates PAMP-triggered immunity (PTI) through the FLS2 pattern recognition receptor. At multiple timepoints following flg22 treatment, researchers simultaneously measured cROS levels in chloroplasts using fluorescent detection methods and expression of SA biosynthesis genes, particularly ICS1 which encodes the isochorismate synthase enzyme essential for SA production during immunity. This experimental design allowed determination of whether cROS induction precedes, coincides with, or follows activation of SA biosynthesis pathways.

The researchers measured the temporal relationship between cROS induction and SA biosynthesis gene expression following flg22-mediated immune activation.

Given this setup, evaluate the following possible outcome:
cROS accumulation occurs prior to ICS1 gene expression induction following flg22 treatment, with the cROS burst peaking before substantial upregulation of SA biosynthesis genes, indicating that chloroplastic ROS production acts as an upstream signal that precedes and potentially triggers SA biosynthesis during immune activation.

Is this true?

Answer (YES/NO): NO